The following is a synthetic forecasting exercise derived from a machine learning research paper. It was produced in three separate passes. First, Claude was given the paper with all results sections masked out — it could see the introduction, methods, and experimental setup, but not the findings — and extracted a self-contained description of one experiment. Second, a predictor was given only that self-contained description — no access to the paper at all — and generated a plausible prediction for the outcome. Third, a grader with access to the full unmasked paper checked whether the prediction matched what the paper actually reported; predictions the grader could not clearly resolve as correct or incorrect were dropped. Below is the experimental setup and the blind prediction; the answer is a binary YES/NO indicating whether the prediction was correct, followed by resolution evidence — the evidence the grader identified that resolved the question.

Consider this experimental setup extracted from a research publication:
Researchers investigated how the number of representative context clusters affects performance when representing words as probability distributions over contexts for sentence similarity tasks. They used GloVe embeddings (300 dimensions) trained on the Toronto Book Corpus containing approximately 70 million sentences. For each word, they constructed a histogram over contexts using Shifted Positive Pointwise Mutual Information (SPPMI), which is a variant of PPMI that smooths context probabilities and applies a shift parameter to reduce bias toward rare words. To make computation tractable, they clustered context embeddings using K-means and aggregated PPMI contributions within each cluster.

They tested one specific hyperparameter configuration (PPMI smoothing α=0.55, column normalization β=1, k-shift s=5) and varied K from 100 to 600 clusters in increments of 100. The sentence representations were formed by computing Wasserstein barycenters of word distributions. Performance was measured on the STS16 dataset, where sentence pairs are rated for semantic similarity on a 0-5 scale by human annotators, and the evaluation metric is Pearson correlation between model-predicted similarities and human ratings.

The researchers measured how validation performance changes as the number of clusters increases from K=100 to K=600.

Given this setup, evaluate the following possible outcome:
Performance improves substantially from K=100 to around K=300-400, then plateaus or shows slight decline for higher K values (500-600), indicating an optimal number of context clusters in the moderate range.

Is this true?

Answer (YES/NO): YES